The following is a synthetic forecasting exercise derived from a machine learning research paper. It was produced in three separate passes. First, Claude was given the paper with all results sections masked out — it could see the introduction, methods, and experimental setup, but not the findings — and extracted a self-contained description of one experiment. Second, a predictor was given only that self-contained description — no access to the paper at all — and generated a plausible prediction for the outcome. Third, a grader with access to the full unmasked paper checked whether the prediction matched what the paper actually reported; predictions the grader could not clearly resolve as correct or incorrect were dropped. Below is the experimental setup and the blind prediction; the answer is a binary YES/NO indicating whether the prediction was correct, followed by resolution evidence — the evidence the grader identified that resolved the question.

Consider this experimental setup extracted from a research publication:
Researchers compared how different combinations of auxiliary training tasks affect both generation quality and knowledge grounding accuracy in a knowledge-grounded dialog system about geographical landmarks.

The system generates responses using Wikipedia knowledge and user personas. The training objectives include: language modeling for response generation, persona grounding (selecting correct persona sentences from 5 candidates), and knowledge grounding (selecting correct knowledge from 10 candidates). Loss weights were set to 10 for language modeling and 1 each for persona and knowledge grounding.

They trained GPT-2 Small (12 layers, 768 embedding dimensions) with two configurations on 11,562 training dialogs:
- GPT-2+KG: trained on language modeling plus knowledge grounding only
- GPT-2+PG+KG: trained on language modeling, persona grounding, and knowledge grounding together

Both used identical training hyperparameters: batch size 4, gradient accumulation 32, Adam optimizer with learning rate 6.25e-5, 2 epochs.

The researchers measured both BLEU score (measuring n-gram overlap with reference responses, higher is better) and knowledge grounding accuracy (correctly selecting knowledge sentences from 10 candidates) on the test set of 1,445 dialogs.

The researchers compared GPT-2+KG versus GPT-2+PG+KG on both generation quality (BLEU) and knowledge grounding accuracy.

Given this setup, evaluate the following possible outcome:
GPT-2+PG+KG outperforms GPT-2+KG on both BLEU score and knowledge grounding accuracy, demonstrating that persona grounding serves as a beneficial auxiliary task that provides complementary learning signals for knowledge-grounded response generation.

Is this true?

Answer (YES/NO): NO